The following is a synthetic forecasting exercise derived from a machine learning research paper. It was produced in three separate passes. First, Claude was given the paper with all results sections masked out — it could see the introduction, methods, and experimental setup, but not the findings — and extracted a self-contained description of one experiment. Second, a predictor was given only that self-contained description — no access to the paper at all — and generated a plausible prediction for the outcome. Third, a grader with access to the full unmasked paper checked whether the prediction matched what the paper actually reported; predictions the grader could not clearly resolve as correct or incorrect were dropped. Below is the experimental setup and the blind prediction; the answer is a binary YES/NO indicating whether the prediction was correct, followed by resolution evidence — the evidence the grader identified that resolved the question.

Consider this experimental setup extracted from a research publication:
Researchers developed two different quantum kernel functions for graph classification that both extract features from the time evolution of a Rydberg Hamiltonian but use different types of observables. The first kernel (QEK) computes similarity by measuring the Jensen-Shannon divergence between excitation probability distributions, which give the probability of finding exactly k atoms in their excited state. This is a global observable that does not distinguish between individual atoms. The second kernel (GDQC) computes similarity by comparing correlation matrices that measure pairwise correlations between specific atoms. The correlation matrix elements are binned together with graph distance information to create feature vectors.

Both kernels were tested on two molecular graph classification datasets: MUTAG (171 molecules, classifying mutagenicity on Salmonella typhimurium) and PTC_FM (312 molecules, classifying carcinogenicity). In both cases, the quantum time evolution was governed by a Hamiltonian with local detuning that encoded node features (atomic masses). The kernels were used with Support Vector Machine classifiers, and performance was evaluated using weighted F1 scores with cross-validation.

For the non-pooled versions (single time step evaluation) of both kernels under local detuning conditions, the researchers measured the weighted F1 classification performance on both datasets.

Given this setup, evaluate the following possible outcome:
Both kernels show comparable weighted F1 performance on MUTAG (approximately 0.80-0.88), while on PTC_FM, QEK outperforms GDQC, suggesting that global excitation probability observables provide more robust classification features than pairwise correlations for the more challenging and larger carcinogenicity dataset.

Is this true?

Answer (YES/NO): YES